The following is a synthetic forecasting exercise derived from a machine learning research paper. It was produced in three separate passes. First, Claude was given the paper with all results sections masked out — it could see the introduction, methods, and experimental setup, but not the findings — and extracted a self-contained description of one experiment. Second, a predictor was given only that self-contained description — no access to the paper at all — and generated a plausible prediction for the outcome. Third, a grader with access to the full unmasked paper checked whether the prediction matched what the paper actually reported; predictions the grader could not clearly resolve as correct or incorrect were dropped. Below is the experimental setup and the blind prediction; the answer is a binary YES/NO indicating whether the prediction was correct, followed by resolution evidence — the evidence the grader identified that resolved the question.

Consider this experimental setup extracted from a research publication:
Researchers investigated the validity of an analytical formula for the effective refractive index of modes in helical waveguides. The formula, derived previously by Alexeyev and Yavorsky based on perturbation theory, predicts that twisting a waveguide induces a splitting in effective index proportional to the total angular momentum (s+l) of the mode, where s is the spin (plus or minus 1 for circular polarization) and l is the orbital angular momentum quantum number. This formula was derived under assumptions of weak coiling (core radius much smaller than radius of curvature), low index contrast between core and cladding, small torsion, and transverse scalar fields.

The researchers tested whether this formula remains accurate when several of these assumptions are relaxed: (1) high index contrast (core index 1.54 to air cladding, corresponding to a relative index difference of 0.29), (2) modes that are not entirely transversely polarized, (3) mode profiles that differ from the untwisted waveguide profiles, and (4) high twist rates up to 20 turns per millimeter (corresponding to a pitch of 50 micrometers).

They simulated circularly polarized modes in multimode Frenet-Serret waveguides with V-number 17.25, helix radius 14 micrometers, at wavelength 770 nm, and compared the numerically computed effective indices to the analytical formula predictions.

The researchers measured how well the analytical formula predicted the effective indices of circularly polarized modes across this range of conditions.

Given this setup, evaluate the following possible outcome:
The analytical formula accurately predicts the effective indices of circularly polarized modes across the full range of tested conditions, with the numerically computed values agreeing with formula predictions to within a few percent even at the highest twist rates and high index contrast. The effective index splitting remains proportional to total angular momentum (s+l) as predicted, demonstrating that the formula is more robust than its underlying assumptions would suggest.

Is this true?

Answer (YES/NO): YES